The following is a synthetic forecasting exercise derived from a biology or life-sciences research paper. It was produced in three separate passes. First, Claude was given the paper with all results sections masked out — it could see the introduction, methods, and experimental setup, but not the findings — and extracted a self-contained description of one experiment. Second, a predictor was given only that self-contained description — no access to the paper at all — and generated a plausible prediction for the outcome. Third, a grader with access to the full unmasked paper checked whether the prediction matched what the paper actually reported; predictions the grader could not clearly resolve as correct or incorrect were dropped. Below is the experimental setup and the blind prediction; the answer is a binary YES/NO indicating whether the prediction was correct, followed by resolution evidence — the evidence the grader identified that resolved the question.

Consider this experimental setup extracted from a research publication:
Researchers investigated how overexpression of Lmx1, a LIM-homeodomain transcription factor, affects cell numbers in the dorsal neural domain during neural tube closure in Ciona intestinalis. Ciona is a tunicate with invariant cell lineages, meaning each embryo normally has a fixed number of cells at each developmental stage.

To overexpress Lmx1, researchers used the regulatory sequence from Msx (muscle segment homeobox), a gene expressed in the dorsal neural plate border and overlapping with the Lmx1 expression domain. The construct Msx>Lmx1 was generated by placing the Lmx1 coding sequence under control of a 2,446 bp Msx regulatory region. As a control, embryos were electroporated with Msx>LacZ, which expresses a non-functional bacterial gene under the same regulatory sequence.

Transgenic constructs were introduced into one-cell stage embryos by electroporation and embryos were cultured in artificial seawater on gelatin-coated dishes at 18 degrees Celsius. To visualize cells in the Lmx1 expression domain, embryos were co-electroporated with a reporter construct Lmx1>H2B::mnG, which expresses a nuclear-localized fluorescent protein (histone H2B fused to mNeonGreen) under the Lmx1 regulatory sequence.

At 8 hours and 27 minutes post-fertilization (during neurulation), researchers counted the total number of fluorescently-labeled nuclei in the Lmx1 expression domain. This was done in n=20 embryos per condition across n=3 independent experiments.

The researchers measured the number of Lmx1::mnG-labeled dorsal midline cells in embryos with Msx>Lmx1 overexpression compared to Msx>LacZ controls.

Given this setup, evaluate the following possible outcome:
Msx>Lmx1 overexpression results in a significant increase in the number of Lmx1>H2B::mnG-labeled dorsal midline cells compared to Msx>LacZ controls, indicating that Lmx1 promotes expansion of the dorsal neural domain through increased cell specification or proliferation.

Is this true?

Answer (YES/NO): YES